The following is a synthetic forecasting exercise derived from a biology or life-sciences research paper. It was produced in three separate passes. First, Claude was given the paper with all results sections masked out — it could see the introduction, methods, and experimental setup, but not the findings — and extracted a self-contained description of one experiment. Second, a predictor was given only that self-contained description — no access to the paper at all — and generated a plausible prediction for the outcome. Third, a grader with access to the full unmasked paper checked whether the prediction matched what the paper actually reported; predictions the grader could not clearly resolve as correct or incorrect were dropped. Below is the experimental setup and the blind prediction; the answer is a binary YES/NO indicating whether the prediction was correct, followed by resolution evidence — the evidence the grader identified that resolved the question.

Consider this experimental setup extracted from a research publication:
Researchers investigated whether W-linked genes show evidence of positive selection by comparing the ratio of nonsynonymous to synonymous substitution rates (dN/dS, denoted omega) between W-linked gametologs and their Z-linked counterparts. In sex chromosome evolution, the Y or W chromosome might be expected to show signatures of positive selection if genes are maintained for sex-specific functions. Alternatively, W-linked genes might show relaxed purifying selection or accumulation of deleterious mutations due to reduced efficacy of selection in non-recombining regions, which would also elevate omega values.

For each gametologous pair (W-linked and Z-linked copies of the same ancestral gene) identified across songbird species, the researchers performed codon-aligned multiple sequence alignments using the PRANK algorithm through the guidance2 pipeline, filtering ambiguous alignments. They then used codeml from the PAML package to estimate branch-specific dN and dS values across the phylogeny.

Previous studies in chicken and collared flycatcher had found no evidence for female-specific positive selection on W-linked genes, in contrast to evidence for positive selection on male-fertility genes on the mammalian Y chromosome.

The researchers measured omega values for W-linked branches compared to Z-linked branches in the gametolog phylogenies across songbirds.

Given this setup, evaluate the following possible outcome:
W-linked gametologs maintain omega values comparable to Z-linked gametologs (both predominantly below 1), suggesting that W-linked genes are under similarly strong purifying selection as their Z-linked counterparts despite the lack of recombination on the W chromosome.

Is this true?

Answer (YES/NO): NO